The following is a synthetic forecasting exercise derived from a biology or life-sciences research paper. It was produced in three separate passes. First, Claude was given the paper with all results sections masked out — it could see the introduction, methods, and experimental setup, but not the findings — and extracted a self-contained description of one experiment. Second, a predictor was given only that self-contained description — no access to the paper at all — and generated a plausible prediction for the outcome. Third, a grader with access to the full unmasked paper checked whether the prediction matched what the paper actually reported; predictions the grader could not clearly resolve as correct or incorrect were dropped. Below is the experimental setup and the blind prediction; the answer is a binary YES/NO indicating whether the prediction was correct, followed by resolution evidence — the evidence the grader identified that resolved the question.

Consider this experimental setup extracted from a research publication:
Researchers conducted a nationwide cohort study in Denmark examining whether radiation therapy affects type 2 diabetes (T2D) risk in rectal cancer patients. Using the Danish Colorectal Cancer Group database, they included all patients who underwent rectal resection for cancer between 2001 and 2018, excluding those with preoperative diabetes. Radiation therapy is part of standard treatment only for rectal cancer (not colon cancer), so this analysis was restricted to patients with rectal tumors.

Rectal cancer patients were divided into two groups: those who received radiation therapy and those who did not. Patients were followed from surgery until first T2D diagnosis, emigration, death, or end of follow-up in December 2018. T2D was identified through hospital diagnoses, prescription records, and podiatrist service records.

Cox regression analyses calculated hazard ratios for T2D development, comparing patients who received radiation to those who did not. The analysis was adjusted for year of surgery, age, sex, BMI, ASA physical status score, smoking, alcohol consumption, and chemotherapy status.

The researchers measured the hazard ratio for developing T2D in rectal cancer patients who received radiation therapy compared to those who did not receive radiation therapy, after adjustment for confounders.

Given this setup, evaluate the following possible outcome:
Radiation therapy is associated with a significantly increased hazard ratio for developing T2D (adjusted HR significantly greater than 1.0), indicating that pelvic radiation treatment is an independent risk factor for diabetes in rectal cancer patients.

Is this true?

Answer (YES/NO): NO